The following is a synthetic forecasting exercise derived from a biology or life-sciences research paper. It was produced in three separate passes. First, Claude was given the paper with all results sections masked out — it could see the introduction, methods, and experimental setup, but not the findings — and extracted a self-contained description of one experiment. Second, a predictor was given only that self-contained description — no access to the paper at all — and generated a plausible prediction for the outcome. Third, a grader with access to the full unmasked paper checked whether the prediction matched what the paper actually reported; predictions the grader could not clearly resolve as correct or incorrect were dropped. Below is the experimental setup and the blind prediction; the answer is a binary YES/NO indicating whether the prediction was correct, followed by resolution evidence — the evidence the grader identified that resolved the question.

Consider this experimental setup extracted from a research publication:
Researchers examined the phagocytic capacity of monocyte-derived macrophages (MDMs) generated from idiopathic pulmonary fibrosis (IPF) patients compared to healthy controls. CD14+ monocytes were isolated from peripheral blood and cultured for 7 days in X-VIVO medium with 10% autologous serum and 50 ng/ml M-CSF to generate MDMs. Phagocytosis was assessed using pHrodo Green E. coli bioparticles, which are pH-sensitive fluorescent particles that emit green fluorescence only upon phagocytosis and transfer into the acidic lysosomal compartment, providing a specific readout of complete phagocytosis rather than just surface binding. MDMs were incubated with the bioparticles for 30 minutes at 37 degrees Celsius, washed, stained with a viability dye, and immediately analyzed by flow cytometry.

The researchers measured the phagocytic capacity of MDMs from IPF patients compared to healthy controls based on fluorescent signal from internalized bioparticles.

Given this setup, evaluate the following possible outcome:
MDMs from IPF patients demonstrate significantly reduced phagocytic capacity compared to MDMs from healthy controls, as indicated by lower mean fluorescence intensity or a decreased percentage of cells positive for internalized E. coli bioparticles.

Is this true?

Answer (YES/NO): YES